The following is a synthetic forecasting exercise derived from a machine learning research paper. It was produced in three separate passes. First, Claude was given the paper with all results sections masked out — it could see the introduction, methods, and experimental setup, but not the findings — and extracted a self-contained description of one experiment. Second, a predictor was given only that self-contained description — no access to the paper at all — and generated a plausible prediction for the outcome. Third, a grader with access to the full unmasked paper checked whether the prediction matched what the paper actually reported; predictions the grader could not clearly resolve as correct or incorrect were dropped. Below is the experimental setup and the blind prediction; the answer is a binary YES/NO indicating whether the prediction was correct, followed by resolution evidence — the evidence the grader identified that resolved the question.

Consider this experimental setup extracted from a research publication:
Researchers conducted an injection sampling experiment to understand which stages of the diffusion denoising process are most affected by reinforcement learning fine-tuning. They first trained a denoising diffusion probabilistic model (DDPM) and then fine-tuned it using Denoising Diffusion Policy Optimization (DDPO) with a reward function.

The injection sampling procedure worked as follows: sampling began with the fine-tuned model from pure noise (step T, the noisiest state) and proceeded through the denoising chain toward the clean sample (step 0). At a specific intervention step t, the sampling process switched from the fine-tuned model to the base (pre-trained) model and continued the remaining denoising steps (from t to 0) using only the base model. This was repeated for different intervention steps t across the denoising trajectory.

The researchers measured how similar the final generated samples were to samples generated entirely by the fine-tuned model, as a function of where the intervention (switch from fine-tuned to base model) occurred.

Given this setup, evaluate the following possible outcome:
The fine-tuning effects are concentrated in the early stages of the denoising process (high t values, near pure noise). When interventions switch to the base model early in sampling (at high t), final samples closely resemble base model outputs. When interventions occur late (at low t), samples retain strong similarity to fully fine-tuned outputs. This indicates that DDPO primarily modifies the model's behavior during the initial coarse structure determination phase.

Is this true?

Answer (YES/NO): YES